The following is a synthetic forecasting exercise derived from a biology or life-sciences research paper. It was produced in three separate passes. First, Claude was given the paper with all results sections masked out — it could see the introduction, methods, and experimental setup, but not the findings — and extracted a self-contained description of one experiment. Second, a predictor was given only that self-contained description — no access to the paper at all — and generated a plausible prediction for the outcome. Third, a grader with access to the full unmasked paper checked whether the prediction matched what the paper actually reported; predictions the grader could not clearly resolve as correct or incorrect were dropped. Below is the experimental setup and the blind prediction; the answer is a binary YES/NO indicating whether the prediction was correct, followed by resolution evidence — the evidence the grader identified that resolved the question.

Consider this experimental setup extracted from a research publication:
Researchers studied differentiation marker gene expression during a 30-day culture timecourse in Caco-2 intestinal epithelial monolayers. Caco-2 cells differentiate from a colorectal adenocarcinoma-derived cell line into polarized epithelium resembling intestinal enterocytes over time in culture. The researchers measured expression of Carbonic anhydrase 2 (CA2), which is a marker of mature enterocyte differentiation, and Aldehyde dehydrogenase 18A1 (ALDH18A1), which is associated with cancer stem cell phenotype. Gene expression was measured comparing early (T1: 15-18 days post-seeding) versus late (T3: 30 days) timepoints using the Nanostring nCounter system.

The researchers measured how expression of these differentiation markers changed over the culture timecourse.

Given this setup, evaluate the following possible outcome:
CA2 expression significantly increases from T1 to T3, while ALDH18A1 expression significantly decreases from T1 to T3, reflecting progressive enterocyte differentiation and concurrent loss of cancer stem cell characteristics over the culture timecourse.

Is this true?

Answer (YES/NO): NO